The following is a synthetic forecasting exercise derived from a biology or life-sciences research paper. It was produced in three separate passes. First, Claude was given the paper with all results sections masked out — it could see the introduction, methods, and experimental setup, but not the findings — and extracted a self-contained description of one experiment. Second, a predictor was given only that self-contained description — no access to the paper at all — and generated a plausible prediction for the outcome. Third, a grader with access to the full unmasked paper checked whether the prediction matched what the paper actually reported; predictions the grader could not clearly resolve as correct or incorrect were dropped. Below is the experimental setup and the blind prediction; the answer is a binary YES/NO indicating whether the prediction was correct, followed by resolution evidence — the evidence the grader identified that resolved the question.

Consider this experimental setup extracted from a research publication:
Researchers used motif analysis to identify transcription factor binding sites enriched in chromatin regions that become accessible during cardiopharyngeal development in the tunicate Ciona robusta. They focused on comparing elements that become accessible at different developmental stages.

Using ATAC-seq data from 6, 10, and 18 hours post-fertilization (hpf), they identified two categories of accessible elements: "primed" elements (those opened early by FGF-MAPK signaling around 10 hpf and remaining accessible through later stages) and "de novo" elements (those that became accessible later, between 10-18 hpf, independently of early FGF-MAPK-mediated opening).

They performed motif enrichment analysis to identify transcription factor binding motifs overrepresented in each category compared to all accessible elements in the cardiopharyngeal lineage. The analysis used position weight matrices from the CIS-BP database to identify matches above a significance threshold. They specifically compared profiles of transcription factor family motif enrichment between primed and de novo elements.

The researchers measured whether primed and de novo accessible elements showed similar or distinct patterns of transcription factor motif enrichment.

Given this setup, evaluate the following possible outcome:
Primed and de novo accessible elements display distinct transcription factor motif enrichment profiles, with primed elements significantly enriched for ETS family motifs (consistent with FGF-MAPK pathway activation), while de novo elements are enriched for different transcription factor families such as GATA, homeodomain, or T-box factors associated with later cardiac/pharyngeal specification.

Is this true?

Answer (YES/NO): NO